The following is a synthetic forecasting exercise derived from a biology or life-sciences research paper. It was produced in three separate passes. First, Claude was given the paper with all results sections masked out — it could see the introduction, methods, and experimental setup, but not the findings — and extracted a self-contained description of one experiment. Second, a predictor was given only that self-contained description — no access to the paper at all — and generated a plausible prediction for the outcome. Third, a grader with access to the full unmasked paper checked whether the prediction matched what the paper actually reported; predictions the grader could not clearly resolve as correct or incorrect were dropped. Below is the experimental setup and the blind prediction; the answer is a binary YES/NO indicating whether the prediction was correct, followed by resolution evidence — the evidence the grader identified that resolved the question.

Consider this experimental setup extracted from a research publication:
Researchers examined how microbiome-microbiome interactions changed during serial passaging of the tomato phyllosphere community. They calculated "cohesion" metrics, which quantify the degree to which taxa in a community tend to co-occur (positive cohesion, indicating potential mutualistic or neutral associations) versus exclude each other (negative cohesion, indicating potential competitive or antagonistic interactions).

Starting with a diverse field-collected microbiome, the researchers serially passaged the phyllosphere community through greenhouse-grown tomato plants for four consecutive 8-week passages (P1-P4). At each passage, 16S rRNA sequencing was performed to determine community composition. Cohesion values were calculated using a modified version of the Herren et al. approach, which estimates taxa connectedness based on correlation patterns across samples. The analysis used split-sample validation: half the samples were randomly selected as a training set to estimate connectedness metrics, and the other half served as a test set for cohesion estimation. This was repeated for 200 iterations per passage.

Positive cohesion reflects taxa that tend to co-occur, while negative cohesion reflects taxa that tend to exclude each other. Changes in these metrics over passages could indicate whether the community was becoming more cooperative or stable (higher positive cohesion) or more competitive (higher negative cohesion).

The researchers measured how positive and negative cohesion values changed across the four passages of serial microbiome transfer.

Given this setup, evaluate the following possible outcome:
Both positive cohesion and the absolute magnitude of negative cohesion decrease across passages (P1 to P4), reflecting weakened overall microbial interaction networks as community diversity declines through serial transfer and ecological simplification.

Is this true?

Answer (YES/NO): NO